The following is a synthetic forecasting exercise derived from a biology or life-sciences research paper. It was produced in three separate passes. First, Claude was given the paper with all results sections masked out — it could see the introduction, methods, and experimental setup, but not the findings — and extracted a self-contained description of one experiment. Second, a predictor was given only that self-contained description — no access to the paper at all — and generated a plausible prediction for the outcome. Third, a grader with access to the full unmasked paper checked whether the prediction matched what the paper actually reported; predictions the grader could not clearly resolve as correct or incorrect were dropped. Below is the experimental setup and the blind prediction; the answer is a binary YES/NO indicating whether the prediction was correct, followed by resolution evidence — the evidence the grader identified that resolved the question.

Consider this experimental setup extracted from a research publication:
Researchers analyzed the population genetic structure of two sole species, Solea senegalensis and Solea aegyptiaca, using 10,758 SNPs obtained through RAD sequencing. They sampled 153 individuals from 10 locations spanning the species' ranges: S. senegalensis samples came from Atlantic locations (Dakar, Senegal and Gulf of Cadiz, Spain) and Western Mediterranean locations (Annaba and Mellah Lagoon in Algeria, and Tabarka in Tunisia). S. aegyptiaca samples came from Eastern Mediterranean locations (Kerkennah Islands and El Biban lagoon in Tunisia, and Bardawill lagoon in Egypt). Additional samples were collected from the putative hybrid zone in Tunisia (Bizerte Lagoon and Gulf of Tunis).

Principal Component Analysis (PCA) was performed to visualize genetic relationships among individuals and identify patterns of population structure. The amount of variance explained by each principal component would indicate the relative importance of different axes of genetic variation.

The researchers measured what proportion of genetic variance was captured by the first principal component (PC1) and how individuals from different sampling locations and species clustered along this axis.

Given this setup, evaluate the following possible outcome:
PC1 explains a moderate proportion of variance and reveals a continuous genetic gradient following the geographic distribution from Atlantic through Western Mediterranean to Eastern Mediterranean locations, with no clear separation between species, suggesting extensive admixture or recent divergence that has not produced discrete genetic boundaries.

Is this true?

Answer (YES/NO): NO